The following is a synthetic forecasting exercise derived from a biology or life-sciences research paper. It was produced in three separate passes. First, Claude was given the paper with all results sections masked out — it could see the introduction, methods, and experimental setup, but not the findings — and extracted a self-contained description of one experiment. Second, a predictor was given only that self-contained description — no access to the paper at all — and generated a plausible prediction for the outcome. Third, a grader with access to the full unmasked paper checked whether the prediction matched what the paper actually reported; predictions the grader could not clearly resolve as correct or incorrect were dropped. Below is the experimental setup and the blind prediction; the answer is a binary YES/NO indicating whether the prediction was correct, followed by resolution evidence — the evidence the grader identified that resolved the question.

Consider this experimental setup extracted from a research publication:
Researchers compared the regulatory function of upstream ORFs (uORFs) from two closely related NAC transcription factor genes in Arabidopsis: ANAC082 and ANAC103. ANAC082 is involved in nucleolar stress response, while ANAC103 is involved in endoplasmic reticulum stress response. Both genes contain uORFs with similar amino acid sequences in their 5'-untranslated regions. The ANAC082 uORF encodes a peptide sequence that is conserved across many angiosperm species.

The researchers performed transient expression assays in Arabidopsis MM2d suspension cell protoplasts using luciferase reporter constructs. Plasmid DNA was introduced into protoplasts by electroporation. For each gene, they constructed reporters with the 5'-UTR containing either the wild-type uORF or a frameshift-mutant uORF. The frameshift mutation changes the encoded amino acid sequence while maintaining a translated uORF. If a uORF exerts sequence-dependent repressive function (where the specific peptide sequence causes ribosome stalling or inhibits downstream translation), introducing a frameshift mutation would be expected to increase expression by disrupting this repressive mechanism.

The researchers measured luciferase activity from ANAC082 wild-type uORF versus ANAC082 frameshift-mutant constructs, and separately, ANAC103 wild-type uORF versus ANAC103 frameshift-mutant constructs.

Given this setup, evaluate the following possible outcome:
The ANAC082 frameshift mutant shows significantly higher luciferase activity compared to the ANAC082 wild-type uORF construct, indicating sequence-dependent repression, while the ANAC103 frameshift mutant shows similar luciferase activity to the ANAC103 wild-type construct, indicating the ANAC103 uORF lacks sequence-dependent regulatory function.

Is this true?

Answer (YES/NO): YES